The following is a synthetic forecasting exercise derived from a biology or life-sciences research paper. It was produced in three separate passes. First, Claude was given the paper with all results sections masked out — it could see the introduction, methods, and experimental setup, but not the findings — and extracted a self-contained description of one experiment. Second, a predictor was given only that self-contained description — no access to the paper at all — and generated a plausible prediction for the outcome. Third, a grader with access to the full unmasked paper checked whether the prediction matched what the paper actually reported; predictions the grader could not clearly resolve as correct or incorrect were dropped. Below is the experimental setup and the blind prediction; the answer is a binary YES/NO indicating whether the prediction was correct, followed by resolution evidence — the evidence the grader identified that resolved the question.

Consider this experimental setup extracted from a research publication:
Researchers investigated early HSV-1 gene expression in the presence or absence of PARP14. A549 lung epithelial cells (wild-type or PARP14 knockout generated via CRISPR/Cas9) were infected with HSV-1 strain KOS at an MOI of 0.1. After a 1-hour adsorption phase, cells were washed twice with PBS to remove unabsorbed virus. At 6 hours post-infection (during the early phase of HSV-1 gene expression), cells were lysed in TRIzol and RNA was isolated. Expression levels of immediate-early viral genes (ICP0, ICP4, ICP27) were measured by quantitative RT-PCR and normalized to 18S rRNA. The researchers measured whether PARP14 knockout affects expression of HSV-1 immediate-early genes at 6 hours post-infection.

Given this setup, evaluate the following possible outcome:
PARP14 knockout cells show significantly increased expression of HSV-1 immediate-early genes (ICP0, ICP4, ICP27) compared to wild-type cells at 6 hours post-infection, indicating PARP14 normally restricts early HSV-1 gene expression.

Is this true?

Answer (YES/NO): YES